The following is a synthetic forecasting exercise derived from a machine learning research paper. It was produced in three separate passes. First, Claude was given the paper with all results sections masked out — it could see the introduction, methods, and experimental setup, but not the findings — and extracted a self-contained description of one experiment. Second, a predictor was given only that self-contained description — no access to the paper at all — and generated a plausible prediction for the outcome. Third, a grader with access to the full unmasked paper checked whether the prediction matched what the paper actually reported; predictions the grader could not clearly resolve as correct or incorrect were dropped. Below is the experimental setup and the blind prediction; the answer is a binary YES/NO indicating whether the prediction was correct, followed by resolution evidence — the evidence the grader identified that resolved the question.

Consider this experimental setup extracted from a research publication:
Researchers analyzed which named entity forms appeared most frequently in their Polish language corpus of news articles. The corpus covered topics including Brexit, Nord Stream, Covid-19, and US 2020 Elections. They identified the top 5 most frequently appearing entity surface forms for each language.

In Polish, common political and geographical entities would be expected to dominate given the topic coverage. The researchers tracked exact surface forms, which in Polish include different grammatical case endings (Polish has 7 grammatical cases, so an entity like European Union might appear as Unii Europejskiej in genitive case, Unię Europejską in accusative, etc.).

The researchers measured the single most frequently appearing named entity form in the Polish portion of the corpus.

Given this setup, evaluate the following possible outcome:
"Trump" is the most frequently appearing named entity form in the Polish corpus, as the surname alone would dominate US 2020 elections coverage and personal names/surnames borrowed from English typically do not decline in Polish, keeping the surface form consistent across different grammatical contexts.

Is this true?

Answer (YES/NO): NO